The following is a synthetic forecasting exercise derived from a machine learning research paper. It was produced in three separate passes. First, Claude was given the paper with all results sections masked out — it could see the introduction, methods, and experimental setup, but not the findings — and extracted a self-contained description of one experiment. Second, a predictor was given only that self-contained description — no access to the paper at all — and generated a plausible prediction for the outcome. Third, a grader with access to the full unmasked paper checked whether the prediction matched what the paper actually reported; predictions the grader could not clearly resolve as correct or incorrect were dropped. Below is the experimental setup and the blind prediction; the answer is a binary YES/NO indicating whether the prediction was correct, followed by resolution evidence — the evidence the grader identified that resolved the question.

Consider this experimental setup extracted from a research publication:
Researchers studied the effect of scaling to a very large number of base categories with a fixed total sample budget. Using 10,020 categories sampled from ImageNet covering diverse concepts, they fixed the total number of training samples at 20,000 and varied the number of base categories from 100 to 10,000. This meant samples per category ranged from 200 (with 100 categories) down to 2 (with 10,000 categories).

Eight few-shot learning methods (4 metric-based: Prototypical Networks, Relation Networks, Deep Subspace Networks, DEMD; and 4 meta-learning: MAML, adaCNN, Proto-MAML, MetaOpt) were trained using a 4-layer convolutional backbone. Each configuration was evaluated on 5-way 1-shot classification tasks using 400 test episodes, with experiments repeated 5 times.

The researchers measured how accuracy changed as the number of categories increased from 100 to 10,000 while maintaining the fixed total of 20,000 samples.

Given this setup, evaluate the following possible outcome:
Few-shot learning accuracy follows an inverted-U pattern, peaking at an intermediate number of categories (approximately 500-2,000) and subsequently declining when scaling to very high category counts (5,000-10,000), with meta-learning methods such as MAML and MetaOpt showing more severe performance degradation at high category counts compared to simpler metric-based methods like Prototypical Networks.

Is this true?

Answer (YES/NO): NO